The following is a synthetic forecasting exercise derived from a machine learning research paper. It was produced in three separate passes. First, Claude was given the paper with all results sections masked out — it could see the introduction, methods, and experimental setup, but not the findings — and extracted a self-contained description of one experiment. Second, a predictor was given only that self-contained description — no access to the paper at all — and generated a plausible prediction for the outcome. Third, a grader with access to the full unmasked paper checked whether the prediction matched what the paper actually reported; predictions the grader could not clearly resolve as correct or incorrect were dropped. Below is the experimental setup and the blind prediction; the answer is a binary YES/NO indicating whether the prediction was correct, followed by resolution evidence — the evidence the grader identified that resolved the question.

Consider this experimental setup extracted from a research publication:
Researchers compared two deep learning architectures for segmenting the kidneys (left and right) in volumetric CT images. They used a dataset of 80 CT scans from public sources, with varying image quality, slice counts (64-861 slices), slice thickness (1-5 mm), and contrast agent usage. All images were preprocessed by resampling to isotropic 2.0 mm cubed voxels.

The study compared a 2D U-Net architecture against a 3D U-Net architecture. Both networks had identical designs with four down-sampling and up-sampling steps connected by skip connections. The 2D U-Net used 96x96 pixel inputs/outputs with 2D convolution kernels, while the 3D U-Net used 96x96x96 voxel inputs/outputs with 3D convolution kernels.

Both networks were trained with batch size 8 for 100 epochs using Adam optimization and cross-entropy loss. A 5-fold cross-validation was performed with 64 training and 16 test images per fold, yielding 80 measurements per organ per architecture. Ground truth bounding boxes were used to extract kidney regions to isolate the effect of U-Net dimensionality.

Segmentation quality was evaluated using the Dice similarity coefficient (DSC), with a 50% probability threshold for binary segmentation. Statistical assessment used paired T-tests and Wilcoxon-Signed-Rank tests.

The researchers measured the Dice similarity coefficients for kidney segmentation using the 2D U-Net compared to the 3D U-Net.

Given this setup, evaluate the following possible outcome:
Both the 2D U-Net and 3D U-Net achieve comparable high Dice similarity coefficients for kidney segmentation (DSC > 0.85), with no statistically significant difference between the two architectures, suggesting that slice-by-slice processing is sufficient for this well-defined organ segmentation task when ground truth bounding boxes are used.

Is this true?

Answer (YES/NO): NO